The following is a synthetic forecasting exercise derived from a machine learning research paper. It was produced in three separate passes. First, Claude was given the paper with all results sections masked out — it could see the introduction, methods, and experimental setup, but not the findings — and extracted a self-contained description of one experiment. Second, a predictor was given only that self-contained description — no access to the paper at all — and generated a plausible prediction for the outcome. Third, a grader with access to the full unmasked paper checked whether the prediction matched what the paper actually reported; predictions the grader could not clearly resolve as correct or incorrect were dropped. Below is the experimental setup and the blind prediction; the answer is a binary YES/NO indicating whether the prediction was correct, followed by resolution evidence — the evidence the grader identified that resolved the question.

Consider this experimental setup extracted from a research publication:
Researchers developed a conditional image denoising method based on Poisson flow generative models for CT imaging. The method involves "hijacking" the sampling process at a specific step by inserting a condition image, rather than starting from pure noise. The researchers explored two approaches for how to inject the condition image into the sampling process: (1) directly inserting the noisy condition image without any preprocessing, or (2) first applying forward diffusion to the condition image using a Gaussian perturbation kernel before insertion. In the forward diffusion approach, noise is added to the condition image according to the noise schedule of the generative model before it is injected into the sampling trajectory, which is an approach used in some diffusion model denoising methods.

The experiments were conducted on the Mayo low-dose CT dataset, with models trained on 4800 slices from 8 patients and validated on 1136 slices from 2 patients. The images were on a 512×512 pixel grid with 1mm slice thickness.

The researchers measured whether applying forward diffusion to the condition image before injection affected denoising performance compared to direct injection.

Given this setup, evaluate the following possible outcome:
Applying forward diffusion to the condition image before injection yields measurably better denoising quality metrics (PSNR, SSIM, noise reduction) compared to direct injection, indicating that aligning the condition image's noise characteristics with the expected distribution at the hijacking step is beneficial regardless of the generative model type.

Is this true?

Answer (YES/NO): NO